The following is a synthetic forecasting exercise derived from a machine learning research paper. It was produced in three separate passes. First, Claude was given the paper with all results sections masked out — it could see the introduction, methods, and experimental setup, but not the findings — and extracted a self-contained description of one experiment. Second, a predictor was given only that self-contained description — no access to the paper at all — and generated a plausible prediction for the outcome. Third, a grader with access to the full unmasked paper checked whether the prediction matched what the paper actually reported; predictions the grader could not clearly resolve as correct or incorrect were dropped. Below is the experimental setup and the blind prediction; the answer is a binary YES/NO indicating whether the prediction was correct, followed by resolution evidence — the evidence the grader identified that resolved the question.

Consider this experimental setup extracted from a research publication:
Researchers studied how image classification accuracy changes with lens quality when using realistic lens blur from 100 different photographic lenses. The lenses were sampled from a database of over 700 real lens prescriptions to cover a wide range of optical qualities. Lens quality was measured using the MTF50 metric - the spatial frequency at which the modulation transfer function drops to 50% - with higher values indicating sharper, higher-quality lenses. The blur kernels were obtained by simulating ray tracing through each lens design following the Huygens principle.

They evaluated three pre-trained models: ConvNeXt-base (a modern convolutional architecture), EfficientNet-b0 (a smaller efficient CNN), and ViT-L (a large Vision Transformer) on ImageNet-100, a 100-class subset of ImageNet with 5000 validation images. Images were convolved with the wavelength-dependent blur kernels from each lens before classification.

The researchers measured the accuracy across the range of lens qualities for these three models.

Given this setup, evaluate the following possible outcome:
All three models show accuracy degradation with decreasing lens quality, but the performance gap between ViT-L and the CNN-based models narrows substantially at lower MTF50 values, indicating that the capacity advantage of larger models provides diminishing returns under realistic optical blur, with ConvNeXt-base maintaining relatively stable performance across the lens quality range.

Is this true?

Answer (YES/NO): NO